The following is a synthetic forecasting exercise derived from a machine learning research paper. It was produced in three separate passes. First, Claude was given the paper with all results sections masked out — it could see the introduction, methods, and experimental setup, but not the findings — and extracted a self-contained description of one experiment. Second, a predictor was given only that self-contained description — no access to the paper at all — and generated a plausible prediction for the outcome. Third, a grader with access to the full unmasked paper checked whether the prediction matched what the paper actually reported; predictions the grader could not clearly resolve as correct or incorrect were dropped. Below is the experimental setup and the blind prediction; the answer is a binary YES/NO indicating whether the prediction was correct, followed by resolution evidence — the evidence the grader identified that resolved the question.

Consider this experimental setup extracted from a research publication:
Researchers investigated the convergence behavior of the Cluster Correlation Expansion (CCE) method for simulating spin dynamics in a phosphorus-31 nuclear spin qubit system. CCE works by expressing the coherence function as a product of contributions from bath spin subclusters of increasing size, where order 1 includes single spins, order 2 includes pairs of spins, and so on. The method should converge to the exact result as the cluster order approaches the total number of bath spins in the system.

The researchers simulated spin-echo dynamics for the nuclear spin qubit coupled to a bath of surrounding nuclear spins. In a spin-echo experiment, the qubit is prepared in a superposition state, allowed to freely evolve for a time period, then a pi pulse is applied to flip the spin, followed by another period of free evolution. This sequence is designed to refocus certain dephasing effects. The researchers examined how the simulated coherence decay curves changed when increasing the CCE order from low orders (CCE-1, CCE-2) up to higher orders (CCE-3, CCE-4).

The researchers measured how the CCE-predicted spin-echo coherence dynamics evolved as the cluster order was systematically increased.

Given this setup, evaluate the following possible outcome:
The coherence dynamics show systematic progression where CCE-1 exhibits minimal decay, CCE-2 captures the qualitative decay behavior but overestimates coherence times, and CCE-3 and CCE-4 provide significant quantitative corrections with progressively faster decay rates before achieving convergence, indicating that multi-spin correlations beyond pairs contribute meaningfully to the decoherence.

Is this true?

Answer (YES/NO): NO